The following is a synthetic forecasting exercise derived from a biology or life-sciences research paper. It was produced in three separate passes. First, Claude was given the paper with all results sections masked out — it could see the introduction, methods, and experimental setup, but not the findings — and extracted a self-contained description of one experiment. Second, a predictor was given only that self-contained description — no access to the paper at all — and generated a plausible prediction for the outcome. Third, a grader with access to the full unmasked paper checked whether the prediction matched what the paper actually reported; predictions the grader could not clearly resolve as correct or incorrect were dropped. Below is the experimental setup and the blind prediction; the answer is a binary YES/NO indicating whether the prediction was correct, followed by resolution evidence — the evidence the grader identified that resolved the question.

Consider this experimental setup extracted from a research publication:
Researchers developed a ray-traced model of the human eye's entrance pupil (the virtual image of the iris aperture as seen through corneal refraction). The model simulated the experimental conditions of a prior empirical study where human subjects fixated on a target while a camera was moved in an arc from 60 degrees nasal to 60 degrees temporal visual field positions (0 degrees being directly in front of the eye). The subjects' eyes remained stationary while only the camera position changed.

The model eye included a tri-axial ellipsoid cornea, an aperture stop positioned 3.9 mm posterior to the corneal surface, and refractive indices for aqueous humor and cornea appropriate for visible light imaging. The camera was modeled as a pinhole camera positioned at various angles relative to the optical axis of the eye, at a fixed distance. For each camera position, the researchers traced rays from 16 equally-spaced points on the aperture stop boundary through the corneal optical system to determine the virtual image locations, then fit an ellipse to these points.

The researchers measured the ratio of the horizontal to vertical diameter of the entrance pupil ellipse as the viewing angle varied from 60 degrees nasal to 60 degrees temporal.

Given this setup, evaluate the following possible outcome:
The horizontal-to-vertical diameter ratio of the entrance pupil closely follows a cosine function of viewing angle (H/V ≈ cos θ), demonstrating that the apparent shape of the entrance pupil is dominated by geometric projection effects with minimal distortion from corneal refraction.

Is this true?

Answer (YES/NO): NO